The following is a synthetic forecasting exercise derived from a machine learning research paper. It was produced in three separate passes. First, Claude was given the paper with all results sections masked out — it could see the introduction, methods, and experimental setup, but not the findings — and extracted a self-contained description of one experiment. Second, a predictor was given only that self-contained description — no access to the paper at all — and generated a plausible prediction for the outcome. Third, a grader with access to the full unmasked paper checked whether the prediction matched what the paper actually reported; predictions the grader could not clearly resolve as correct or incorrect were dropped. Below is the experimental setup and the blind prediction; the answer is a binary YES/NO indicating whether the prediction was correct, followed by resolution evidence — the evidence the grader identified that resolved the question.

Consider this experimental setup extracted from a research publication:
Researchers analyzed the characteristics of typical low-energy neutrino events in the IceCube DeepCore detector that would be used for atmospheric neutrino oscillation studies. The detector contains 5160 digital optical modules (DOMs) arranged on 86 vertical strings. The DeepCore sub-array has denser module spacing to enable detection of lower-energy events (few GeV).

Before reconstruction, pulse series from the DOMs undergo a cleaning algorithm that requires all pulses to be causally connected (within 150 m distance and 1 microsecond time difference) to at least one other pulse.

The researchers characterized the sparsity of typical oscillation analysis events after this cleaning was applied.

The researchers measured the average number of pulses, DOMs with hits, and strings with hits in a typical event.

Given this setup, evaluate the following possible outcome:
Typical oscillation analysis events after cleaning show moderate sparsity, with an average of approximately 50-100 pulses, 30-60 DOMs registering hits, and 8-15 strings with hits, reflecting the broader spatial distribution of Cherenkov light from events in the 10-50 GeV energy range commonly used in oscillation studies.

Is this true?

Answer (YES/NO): NO